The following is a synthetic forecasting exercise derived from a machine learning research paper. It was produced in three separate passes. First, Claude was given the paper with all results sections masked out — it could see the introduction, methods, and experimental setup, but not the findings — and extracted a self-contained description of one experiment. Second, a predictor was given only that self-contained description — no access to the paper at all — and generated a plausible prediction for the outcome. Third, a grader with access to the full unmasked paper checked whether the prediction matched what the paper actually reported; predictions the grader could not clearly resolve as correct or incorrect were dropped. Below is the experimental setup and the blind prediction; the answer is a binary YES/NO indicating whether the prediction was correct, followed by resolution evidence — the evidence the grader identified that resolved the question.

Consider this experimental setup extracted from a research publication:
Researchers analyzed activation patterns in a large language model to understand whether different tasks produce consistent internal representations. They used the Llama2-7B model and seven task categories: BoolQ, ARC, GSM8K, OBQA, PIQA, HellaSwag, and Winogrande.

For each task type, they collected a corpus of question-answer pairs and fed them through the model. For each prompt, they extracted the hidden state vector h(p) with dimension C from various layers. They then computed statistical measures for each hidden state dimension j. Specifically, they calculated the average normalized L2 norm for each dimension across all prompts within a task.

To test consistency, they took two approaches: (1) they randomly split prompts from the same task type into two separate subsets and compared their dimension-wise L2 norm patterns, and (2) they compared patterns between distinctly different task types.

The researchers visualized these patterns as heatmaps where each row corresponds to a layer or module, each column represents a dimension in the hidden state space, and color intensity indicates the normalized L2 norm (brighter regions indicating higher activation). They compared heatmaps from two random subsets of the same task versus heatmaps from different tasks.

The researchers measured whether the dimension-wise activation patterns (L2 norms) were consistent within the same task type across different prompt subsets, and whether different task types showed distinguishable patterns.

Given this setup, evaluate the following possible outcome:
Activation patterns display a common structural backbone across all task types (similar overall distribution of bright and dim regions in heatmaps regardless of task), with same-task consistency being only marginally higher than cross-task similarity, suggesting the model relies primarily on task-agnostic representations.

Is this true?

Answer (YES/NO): NO